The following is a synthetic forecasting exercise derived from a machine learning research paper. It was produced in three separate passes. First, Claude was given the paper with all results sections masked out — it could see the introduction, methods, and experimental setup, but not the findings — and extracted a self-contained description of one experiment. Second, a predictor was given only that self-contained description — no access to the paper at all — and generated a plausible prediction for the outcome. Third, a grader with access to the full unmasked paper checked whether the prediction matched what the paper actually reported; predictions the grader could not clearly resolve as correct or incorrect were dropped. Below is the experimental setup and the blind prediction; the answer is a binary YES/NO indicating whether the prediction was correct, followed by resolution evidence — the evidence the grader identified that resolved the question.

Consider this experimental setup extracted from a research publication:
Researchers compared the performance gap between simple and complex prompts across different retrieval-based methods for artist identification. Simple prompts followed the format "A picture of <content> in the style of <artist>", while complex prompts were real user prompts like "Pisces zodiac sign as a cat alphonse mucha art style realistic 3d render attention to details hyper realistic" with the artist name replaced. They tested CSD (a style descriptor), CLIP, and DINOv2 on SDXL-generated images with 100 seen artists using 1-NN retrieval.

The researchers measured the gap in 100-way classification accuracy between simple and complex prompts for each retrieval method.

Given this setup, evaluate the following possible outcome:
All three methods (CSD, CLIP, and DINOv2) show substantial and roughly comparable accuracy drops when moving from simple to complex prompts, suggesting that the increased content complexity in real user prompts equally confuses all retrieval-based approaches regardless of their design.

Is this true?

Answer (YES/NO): NO